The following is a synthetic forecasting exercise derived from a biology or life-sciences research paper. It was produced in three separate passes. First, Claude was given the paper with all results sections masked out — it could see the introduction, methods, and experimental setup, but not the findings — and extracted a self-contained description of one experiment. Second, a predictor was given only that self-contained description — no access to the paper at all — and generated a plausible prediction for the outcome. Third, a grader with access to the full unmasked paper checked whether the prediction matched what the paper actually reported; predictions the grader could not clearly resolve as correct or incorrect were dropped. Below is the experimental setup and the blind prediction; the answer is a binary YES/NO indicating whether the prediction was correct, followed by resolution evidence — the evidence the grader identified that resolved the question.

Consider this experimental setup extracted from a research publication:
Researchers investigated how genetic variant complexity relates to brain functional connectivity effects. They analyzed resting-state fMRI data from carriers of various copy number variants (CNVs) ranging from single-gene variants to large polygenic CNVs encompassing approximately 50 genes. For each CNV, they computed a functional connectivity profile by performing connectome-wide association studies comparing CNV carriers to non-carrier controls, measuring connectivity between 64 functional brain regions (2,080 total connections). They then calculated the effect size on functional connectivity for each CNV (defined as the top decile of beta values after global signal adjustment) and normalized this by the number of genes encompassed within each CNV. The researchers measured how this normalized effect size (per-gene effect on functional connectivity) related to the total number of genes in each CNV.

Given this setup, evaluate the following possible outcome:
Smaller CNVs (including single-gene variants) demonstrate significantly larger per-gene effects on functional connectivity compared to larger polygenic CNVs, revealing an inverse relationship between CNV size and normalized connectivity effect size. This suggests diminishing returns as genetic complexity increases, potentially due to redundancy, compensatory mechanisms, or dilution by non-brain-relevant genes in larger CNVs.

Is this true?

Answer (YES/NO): YES